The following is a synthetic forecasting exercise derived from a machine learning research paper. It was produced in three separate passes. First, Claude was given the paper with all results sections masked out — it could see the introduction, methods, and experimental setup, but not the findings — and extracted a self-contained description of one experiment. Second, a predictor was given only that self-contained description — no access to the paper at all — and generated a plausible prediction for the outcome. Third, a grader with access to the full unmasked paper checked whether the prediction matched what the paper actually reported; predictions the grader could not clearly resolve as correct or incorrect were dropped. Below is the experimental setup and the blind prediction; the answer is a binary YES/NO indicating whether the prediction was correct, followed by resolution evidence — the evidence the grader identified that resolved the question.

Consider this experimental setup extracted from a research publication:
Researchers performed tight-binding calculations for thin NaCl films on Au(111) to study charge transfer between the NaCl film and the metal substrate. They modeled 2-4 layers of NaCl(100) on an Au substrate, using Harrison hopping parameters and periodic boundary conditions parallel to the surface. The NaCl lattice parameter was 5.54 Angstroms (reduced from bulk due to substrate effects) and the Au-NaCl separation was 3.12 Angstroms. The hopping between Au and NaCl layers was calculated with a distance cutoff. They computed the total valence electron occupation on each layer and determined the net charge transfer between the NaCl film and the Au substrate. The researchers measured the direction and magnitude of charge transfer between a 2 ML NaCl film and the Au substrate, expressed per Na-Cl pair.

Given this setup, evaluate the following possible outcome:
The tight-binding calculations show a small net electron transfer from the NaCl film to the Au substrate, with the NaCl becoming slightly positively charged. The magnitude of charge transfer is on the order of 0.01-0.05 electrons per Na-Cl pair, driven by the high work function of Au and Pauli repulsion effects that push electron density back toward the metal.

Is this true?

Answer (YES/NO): NO